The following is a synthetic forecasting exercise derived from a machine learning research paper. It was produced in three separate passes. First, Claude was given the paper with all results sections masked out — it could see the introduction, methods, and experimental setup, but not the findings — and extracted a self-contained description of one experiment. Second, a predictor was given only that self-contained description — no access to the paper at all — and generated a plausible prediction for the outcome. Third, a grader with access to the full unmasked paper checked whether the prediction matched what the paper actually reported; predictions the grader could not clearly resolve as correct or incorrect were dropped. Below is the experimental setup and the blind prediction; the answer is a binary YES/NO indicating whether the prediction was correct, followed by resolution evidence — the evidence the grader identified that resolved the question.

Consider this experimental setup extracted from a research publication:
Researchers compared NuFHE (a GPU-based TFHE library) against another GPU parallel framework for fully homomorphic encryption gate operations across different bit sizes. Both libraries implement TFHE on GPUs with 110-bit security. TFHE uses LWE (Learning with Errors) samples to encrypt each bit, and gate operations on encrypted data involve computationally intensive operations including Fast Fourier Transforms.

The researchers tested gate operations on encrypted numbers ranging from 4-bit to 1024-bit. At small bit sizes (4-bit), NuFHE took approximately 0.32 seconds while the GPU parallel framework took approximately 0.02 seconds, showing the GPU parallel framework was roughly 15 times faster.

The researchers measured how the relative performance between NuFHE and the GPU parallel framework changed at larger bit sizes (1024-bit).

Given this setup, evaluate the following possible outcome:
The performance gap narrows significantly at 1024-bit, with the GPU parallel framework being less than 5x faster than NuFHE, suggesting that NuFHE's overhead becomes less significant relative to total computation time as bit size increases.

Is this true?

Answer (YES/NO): YES